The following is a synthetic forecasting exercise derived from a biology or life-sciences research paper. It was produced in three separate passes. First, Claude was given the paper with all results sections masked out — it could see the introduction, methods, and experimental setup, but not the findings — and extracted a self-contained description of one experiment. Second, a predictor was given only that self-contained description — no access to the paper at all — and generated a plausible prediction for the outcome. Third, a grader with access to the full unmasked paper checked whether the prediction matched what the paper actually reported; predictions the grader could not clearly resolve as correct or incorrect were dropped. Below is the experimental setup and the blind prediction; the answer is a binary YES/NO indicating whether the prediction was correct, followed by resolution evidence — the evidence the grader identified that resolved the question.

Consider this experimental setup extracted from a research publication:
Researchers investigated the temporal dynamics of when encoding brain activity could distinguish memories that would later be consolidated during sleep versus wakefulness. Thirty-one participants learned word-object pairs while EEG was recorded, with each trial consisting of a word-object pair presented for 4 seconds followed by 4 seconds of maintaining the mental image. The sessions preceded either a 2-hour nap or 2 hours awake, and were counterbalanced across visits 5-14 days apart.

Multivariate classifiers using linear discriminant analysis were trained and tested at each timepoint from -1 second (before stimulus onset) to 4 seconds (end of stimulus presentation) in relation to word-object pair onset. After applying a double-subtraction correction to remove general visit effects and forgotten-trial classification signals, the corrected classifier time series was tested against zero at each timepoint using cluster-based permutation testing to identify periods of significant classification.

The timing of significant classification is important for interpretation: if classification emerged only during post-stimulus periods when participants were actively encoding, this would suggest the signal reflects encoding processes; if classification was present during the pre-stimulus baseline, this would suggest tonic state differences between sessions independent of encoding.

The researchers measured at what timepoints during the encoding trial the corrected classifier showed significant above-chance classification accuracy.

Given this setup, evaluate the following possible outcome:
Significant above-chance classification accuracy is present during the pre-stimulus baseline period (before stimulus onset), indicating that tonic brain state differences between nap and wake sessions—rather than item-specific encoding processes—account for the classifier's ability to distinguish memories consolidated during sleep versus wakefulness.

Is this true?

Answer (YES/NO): NO